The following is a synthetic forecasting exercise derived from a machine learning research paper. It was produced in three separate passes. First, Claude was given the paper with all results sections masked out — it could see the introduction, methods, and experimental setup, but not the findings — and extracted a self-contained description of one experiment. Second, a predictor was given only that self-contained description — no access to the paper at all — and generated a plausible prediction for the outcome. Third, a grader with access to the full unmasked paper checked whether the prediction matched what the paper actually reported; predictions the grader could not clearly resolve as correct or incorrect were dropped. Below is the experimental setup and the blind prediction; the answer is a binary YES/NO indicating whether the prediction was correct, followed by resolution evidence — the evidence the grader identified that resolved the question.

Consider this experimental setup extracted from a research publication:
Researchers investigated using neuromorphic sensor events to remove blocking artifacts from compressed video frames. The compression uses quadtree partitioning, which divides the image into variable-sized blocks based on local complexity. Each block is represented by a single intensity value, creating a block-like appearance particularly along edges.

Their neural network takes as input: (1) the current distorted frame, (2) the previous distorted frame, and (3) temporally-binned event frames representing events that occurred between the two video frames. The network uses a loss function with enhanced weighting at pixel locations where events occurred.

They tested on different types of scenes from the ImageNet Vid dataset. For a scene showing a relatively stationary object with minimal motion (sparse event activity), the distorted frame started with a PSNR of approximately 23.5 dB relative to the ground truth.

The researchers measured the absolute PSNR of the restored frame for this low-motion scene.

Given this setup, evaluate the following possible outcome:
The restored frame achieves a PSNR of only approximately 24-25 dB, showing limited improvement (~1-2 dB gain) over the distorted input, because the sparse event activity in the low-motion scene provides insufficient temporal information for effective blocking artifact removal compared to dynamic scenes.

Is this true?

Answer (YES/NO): NO